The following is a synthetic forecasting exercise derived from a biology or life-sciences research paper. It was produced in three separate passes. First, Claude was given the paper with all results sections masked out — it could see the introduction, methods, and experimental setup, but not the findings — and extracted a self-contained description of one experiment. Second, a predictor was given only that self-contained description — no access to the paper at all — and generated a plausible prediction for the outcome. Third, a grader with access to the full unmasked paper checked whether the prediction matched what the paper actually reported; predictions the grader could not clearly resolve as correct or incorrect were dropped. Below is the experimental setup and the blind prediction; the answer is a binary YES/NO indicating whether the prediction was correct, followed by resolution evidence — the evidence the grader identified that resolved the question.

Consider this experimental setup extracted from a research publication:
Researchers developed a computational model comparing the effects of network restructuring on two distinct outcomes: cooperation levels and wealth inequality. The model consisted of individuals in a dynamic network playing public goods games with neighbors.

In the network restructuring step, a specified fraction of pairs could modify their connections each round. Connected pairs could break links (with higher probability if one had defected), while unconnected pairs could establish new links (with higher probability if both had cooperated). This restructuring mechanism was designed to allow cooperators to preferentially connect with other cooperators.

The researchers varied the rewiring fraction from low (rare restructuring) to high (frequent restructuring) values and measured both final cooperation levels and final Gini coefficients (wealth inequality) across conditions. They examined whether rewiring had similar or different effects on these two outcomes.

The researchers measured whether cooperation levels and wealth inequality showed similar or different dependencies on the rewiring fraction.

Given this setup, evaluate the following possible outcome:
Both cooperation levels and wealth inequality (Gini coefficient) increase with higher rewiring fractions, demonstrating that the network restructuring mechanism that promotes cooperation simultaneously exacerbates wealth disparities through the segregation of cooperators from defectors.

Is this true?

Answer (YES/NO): NO